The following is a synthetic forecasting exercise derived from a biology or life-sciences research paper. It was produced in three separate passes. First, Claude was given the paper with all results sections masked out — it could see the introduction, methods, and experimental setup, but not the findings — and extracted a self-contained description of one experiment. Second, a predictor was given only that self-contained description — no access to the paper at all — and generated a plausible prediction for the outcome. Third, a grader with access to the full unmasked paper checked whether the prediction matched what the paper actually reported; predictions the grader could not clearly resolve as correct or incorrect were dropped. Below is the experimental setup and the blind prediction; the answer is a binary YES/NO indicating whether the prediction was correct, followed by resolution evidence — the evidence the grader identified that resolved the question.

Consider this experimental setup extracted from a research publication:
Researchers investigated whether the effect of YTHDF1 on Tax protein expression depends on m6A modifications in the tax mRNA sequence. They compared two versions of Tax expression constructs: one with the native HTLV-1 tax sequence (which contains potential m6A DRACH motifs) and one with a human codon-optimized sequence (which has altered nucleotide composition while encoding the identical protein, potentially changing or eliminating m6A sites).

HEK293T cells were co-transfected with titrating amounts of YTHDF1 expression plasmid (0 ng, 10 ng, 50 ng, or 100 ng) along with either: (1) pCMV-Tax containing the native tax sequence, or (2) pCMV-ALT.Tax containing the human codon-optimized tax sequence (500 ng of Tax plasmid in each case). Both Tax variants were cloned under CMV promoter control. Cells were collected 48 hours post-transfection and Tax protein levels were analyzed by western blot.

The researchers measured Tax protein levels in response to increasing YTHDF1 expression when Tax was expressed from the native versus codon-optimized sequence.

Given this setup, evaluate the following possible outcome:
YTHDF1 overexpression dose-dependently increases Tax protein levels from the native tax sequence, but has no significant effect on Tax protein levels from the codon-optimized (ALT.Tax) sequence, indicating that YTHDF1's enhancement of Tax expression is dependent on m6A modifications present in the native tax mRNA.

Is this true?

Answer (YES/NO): NO